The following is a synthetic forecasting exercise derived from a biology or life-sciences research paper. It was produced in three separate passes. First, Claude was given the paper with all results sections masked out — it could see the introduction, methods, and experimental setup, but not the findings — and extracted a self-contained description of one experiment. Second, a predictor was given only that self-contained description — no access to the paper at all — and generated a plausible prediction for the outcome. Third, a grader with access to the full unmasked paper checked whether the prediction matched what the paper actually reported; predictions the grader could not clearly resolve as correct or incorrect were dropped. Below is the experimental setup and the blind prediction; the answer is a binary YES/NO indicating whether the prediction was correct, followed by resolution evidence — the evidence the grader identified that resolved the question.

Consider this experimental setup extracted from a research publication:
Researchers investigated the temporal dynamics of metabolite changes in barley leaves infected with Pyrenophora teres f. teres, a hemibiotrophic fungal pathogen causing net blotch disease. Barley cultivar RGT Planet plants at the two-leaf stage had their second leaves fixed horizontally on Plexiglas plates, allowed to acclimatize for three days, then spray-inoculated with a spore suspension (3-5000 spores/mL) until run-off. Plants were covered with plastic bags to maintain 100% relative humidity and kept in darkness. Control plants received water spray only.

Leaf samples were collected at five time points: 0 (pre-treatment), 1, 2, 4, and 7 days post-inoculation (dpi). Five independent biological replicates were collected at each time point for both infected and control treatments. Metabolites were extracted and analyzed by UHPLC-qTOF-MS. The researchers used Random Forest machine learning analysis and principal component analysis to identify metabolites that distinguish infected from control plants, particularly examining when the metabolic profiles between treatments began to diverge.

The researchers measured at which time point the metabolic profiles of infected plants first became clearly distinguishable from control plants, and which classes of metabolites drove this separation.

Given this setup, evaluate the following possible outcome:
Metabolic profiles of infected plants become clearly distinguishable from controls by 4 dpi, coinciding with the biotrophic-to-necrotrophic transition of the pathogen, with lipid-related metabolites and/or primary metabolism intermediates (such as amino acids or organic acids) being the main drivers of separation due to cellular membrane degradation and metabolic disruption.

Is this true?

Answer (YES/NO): NO